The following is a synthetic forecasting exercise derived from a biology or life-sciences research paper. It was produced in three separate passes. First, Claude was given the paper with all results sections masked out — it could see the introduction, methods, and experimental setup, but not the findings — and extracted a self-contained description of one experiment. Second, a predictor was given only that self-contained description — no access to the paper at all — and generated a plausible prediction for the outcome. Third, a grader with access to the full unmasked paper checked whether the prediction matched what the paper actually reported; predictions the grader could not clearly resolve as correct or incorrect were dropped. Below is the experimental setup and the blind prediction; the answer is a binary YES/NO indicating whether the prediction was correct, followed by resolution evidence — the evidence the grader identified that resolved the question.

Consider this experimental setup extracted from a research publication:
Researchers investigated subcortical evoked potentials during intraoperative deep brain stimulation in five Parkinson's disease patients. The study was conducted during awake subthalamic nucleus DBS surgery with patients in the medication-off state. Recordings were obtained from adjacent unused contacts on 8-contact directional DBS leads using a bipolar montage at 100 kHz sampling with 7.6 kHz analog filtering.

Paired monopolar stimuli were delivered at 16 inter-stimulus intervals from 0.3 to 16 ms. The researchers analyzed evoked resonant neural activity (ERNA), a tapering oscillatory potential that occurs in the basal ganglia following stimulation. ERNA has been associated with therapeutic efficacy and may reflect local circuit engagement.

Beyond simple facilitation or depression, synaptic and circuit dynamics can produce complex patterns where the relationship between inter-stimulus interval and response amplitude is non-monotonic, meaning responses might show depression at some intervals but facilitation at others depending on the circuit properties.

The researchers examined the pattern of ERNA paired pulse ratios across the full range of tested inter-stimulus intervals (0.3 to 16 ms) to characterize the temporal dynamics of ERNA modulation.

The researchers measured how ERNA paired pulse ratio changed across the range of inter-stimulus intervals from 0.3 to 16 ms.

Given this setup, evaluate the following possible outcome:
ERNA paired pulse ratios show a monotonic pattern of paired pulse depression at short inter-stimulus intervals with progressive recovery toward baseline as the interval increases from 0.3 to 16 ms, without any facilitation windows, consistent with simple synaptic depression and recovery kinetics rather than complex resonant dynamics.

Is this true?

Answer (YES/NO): NO